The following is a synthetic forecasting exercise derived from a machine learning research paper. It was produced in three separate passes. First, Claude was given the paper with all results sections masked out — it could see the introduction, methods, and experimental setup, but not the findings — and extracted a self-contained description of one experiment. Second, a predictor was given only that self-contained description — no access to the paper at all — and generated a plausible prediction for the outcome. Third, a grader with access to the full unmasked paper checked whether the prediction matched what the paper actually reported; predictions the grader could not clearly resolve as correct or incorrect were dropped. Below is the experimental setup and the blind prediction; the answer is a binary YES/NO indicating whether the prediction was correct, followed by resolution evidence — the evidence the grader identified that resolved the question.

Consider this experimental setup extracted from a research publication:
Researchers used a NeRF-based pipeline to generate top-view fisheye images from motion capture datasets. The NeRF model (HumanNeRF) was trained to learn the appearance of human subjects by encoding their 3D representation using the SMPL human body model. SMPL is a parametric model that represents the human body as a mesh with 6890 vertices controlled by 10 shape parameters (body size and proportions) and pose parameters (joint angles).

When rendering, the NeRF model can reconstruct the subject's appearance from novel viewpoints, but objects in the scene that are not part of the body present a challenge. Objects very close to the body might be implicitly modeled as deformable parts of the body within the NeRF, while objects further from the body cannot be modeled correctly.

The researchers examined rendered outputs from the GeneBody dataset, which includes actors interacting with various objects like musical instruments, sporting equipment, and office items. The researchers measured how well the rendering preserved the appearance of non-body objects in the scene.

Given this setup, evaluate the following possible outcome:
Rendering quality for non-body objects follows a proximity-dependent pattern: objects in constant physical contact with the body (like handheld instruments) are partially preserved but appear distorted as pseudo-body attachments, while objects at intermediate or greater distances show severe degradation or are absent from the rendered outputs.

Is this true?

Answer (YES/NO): YES